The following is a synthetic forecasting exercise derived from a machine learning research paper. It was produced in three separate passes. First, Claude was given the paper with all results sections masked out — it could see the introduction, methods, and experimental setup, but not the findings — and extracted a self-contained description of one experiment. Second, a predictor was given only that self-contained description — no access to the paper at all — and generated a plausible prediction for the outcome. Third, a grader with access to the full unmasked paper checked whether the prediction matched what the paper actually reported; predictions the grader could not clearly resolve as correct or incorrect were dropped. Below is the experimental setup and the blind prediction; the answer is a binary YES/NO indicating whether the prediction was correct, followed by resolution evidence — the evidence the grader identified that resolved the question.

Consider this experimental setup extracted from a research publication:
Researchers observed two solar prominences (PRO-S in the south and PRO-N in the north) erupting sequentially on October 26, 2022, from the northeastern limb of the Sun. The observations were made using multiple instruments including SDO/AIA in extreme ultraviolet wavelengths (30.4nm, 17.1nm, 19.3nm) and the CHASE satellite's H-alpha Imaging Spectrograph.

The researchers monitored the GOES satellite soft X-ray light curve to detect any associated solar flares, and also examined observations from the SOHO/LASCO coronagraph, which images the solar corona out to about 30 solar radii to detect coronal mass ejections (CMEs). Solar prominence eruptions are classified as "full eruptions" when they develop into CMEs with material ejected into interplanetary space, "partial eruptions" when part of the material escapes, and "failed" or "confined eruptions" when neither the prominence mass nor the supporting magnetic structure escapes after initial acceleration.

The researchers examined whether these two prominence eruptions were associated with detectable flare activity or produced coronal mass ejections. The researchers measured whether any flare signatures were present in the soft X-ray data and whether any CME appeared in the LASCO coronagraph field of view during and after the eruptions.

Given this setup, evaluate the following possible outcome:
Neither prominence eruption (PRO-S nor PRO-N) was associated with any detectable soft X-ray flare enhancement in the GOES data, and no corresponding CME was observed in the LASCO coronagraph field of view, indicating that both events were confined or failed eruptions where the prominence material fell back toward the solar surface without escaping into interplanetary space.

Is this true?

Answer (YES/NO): YES